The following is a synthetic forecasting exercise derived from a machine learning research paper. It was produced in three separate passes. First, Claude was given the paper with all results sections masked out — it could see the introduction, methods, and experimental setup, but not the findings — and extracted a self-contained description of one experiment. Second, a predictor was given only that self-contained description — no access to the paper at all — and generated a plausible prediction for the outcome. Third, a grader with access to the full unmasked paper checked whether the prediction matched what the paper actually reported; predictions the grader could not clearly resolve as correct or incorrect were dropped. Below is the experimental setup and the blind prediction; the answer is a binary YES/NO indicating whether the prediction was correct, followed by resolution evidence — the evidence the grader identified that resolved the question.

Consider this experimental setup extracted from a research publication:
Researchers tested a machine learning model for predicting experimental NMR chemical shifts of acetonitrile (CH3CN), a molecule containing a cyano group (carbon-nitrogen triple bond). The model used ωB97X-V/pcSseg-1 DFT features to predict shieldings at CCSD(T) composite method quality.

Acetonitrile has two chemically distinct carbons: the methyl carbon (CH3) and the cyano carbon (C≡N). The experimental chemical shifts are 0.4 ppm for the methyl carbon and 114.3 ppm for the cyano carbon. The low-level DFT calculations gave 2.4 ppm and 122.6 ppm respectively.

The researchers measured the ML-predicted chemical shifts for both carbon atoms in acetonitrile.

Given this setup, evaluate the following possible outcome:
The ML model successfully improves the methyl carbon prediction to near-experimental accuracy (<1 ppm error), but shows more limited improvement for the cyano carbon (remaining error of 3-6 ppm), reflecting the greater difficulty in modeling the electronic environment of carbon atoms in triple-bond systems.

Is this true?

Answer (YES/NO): NO